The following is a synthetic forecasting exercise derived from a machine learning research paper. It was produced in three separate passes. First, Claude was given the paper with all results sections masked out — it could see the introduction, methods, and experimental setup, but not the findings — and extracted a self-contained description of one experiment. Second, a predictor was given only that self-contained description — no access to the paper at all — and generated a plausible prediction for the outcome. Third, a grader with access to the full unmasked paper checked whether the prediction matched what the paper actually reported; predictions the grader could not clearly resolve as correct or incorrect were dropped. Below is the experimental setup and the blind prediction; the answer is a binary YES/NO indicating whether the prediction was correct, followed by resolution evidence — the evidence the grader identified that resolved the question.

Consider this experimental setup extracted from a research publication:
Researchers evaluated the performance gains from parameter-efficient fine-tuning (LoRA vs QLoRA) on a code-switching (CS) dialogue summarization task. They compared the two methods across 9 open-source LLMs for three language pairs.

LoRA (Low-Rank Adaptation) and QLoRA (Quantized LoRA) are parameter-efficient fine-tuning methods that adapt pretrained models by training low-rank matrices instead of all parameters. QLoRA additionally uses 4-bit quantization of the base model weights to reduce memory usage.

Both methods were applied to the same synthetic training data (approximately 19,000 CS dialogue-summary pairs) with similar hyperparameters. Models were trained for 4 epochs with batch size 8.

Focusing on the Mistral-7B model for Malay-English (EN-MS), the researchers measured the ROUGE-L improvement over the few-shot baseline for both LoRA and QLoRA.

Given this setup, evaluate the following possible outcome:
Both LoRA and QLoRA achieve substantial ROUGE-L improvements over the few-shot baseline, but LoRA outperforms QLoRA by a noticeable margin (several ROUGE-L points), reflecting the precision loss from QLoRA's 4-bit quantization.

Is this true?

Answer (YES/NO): NO